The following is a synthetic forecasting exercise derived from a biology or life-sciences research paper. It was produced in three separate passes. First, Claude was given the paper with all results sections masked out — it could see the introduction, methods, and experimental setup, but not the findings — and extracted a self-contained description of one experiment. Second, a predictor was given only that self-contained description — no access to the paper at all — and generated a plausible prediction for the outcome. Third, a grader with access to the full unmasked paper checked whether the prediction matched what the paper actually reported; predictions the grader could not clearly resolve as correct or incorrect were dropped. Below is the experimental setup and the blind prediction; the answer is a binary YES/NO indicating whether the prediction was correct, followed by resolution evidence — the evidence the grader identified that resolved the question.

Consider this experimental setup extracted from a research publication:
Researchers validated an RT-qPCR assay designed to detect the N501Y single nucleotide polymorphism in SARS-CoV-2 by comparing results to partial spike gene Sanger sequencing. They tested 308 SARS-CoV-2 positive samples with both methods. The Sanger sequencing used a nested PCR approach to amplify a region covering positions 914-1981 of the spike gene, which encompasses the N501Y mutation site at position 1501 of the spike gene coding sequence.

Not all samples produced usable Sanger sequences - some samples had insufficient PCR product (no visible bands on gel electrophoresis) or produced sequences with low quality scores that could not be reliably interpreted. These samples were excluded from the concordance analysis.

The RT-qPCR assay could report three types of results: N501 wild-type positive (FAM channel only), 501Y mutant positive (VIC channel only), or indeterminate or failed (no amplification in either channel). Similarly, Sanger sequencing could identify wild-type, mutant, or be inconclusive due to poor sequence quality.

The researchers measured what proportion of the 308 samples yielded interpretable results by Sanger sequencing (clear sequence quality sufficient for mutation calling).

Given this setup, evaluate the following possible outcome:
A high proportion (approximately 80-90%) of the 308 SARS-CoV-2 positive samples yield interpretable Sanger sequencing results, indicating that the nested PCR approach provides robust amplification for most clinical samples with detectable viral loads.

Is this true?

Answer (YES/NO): NO